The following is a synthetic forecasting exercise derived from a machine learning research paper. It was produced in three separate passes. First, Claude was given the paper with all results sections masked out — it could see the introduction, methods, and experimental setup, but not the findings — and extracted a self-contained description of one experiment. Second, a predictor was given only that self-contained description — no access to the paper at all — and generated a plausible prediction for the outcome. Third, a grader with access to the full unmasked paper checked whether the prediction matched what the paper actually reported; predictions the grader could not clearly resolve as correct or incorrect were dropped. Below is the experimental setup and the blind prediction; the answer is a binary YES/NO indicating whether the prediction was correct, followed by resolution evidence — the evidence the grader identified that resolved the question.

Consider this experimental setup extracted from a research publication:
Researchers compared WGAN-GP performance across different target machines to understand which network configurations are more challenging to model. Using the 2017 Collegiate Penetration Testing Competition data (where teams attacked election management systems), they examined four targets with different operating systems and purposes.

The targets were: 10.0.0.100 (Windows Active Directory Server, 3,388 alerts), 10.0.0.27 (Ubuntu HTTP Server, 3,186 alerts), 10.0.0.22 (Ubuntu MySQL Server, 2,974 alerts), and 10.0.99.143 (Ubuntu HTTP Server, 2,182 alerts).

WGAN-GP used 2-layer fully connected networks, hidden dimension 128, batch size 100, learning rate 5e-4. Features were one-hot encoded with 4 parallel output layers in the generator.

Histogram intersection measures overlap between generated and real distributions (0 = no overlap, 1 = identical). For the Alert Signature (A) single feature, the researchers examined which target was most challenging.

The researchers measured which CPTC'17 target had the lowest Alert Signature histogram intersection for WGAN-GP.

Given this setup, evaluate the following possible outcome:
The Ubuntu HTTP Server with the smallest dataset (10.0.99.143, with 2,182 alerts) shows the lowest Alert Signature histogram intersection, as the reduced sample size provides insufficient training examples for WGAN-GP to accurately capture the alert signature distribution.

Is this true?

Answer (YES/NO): NO